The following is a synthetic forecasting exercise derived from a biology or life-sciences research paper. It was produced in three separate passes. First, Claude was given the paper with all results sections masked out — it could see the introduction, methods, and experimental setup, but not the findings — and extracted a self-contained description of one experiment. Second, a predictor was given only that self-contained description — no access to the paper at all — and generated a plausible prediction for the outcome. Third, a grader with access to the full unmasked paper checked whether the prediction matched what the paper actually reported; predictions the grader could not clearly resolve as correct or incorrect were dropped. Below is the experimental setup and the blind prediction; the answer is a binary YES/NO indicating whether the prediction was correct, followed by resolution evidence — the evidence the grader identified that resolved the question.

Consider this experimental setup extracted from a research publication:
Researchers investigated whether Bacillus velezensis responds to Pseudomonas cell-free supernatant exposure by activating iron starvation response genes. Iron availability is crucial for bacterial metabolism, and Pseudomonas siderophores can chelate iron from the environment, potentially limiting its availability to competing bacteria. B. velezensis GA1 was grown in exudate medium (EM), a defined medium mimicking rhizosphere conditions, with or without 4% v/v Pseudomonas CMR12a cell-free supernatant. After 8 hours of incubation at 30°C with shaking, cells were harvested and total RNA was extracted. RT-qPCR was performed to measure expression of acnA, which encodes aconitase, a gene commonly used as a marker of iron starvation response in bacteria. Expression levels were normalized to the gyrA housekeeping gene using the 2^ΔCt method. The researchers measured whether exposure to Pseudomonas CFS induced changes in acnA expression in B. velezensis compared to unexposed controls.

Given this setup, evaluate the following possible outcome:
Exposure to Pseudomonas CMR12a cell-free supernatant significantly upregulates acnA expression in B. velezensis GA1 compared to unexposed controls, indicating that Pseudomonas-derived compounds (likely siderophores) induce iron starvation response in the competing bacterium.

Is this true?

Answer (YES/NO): NO